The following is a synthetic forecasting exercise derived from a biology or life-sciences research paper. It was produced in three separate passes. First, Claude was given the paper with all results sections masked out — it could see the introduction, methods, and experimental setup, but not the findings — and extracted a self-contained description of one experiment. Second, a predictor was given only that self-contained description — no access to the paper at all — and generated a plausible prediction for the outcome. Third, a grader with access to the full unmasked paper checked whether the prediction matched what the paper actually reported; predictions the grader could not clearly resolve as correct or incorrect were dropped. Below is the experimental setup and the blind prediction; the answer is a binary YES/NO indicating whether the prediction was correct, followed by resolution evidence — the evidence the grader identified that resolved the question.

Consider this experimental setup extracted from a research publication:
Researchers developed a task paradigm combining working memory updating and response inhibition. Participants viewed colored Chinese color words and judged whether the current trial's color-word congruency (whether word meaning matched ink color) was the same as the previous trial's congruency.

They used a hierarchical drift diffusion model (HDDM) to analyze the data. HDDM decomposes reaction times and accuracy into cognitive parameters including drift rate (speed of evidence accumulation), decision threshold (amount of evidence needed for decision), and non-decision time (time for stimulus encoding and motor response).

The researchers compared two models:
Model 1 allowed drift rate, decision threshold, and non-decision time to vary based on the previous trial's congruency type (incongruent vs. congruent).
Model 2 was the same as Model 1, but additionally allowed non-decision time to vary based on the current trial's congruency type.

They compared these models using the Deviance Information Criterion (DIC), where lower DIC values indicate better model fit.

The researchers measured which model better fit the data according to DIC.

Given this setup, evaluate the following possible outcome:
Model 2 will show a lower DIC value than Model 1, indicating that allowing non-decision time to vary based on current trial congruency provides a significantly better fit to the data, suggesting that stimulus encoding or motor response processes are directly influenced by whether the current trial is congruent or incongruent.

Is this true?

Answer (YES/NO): YES